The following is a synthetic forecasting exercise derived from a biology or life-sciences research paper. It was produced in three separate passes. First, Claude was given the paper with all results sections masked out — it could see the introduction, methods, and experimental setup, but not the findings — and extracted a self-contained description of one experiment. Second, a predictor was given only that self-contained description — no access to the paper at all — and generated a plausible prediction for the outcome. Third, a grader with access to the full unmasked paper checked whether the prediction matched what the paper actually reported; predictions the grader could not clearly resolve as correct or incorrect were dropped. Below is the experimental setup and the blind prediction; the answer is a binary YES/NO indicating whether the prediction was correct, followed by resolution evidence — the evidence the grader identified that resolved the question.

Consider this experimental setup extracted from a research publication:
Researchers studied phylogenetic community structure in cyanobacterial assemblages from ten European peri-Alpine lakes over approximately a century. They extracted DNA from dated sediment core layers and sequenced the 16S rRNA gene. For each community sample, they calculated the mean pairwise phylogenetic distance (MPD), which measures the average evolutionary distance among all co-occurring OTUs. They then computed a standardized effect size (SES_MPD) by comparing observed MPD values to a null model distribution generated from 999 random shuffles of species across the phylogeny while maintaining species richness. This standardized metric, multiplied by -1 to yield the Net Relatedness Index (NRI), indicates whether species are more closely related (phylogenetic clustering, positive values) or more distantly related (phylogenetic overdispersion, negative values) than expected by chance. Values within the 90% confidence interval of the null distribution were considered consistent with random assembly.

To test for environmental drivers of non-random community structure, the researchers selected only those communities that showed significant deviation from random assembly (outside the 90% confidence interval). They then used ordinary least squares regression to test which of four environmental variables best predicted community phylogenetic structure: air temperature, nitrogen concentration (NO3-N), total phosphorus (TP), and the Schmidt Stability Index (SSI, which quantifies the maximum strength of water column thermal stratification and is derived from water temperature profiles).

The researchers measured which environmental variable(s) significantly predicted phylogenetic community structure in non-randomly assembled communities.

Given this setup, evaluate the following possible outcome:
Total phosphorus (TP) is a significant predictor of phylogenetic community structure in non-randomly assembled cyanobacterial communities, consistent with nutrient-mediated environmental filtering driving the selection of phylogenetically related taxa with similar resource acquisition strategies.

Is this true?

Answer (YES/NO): NO